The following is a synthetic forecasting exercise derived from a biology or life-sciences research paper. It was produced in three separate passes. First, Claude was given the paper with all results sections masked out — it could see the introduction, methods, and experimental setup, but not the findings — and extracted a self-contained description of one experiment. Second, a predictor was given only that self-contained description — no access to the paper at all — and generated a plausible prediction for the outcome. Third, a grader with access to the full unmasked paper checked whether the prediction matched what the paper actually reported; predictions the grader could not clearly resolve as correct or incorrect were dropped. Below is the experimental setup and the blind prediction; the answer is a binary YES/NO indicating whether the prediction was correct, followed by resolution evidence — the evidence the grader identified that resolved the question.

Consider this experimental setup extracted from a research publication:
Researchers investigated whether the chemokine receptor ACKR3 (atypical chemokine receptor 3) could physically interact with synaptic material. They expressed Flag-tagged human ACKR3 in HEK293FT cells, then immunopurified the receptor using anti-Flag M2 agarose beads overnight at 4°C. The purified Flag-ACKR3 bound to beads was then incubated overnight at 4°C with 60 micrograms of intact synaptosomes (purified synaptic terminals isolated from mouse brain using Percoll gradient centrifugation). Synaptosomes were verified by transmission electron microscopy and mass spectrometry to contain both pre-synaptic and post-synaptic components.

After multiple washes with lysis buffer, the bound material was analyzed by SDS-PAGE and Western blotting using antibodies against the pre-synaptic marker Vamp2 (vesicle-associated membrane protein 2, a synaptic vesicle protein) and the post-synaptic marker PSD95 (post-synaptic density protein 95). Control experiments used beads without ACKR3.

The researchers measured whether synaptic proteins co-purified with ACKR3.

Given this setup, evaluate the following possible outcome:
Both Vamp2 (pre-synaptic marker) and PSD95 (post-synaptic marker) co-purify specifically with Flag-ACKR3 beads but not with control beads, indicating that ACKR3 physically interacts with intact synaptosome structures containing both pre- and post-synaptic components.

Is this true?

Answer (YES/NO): NO